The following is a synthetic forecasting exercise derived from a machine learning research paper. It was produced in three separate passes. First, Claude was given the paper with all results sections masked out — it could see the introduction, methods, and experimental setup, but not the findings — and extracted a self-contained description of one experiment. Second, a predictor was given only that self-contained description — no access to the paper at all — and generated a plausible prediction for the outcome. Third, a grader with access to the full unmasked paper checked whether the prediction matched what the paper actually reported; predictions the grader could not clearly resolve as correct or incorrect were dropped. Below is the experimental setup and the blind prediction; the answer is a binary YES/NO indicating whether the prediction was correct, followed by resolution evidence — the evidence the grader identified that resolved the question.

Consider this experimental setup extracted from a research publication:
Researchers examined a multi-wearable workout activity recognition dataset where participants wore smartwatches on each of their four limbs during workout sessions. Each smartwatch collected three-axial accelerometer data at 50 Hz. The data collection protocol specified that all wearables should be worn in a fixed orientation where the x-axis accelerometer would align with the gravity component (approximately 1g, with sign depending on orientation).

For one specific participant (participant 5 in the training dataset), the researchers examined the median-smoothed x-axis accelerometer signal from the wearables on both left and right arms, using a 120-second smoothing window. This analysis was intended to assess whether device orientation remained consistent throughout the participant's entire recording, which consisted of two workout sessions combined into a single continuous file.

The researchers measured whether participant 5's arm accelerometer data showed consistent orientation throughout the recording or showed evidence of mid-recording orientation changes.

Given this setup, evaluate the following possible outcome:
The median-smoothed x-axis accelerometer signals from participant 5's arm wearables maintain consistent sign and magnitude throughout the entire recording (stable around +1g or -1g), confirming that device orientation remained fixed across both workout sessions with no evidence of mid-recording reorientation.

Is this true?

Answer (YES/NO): NO